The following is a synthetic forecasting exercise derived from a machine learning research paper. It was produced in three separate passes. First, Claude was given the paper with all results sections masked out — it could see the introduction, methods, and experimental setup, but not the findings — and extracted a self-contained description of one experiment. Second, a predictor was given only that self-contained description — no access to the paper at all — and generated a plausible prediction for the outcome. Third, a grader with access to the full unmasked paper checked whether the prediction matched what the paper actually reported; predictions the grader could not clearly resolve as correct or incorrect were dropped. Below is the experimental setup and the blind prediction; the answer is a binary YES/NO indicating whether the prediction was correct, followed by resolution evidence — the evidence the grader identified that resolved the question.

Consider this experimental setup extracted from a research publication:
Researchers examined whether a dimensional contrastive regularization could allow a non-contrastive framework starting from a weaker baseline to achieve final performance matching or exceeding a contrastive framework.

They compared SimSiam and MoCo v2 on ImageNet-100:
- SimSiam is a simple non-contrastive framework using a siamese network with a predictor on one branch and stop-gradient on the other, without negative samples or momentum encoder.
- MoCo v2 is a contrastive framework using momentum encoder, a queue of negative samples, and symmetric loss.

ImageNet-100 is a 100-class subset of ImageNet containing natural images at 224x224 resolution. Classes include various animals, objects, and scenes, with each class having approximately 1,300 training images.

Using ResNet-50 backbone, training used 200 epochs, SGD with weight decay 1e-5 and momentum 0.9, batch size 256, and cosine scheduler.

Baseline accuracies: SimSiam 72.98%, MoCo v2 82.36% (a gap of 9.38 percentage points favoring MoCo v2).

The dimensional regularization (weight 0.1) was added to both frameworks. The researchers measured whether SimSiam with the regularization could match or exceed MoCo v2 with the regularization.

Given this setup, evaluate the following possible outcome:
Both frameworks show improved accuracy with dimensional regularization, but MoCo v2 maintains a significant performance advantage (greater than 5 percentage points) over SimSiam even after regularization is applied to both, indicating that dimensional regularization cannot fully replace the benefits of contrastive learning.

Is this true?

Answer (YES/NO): NO